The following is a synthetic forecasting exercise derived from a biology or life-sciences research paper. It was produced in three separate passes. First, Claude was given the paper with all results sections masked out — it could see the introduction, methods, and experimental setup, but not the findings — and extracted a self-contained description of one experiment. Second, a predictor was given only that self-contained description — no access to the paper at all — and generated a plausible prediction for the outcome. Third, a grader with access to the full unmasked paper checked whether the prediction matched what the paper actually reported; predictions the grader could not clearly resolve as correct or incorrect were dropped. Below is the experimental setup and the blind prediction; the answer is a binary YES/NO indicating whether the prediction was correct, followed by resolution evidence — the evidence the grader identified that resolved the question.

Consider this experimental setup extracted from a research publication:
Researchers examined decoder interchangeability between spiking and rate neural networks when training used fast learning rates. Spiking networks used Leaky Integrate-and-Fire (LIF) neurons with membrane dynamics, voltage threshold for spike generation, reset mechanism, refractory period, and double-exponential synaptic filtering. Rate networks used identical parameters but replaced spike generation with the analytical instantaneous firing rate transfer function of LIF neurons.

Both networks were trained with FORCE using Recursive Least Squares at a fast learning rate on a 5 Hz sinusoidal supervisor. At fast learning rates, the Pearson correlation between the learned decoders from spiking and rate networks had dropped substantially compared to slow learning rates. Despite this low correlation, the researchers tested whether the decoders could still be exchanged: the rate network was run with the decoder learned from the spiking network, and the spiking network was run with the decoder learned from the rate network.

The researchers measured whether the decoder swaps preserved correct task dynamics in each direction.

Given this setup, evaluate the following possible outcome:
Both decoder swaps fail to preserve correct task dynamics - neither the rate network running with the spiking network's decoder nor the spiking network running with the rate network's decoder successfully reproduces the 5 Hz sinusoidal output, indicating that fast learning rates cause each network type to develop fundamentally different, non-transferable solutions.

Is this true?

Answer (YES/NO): NO